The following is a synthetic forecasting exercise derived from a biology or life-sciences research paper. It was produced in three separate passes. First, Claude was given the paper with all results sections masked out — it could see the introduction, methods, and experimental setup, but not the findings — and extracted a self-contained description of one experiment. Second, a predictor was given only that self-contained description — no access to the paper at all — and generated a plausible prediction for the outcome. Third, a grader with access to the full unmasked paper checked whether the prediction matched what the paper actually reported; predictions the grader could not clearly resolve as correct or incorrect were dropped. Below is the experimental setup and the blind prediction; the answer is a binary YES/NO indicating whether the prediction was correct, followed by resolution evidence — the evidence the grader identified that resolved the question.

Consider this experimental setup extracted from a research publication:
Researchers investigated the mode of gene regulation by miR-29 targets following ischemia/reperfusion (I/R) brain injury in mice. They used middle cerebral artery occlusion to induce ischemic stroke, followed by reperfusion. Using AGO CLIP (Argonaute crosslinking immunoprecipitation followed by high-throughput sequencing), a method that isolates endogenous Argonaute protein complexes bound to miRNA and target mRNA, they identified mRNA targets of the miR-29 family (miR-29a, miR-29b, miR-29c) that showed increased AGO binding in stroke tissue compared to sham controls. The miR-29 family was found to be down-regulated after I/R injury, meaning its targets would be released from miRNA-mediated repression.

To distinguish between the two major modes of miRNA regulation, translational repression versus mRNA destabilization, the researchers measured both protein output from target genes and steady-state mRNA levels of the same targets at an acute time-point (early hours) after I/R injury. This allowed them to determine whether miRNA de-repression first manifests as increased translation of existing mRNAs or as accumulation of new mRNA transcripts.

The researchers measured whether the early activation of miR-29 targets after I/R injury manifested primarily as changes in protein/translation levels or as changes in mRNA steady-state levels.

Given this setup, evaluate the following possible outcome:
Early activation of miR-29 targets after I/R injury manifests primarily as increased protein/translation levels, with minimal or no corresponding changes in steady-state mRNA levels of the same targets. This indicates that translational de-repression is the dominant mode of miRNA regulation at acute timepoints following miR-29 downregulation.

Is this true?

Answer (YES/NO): YES